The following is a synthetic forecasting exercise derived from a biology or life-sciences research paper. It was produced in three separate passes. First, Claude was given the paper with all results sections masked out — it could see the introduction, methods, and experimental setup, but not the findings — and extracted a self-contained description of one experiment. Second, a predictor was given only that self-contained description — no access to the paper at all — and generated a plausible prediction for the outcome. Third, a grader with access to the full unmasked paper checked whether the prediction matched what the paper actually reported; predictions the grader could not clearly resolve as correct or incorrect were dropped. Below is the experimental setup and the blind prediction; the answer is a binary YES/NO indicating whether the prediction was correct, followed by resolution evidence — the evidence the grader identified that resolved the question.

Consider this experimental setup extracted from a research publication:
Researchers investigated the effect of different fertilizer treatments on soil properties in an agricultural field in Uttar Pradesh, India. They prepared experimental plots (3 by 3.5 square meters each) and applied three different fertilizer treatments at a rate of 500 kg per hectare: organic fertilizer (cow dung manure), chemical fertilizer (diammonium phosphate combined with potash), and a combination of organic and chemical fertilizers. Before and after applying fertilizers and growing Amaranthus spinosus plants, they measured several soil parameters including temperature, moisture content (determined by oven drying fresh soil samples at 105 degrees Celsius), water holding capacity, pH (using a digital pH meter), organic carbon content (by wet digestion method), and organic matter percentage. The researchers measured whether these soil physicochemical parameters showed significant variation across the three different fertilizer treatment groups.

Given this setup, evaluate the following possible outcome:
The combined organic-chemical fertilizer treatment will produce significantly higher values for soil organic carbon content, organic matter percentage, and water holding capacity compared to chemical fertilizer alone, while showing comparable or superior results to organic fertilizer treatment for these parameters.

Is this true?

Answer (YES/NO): NO